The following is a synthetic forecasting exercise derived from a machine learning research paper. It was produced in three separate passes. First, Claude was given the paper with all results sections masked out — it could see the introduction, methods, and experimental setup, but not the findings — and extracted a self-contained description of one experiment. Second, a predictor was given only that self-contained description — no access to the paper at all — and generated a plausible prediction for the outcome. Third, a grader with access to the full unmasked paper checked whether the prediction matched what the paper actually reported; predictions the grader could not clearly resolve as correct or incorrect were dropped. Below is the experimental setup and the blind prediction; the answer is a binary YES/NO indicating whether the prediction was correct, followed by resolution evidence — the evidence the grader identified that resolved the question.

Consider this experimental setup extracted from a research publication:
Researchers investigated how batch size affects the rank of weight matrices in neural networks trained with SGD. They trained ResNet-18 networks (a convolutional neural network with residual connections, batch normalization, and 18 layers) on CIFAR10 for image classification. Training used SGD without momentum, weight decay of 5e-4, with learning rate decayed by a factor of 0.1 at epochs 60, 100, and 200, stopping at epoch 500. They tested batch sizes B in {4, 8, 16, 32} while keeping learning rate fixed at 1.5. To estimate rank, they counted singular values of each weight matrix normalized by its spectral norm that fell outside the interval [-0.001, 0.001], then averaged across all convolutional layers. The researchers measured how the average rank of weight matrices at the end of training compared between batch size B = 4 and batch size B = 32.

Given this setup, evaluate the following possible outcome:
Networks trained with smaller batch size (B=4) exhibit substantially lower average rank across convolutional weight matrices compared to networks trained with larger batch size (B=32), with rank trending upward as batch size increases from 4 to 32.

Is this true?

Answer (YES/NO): YES